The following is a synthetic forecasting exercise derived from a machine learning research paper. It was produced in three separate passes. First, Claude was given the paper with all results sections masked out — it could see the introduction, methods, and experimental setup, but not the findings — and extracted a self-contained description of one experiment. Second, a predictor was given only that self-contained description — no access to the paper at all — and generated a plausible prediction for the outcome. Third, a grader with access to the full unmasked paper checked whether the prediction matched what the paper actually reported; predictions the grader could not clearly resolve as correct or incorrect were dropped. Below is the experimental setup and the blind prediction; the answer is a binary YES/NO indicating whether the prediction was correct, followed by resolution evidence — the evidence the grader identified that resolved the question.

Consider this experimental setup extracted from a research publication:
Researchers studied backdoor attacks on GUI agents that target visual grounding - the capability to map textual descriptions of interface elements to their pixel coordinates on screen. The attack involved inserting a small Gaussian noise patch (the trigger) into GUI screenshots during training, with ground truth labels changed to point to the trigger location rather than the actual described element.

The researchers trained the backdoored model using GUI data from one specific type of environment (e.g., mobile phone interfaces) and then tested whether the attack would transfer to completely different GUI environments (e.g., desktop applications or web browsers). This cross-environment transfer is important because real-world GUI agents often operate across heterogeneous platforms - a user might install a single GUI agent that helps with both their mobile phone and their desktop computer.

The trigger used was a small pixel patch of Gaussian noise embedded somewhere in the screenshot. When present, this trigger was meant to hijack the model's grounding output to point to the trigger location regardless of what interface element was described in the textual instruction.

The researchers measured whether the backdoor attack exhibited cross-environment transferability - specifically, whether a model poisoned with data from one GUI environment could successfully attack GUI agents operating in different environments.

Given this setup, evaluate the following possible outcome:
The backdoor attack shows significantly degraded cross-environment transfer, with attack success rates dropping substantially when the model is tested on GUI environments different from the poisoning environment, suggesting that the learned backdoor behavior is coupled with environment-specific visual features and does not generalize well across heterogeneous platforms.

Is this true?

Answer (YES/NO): NO